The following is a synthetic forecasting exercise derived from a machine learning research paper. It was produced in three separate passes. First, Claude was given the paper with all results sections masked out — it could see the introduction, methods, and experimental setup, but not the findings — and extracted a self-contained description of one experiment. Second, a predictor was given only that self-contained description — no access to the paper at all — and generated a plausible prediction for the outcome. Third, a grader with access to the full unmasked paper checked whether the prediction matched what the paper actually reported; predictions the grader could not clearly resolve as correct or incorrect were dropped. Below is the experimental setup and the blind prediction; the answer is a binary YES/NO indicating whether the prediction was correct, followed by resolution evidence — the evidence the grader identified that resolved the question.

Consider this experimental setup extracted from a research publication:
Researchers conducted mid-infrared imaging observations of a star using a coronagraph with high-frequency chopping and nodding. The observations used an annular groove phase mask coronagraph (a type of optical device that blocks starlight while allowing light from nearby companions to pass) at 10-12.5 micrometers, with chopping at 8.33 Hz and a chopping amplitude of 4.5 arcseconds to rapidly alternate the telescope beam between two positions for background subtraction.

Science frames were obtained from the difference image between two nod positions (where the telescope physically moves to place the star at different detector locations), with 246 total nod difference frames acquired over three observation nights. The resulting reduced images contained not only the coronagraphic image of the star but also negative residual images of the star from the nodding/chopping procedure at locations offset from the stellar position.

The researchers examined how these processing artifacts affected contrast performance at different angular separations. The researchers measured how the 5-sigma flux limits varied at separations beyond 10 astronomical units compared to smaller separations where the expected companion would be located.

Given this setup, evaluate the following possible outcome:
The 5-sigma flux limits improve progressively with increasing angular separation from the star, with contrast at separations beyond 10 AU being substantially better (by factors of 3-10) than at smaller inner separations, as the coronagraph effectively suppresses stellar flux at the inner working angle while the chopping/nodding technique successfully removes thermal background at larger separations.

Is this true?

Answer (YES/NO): NO